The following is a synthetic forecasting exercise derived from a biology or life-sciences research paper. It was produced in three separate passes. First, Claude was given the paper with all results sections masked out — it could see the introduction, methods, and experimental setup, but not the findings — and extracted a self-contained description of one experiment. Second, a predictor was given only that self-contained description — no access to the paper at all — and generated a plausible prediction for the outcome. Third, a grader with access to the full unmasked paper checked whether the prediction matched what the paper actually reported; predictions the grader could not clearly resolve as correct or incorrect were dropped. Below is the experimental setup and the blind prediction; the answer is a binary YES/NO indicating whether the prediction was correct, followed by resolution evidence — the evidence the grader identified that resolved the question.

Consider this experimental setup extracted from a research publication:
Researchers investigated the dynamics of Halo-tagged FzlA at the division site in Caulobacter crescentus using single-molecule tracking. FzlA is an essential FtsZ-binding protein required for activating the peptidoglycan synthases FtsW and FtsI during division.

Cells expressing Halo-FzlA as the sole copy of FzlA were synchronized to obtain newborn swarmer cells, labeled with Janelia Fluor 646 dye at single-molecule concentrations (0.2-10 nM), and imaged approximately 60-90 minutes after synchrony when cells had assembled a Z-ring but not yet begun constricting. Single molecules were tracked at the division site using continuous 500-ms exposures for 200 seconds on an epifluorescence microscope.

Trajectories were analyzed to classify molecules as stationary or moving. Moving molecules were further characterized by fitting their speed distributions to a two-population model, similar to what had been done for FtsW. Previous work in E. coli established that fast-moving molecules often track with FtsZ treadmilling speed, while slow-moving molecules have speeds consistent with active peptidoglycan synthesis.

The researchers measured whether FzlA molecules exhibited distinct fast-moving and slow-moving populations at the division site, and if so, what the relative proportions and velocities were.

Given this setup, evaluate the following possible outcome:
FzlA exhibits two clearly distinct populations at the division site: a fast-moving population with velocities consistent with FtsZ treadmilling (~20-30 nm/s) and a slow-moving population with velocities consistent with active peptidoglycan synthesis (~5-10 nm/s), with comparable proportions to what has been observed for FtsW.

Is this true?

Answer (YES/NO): NO